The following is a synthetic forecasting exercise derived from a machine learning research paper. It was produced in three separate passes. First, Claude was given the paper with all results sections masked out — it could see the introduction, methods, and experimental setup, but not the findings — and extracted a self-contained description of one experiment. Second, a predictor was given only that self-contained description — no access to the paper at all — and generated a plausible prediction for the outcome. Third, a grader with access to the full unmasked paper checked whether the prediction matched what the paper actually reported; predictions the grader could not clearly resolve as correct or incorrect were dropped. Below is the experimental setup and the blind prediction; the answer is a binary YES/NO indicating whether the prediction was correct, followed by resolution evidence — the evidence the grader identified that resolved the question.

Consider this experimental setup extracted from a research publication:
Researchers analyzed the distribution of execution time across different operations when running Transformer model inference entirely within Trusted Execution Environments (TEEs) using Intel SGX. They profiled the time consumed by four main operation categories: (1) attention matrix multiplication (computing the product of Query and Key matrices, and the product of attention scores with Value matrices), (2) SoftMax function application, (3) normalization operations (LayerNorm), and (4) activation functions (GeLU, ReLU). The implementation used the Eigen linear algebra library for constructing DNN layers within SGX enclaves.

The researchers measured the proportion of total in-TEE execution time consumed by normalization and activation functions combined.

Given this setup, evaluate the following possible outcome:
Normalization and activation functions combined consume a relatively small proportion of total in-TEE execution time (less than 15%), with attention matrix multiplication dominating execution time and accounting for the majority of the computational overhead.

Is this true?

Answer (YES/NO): YES